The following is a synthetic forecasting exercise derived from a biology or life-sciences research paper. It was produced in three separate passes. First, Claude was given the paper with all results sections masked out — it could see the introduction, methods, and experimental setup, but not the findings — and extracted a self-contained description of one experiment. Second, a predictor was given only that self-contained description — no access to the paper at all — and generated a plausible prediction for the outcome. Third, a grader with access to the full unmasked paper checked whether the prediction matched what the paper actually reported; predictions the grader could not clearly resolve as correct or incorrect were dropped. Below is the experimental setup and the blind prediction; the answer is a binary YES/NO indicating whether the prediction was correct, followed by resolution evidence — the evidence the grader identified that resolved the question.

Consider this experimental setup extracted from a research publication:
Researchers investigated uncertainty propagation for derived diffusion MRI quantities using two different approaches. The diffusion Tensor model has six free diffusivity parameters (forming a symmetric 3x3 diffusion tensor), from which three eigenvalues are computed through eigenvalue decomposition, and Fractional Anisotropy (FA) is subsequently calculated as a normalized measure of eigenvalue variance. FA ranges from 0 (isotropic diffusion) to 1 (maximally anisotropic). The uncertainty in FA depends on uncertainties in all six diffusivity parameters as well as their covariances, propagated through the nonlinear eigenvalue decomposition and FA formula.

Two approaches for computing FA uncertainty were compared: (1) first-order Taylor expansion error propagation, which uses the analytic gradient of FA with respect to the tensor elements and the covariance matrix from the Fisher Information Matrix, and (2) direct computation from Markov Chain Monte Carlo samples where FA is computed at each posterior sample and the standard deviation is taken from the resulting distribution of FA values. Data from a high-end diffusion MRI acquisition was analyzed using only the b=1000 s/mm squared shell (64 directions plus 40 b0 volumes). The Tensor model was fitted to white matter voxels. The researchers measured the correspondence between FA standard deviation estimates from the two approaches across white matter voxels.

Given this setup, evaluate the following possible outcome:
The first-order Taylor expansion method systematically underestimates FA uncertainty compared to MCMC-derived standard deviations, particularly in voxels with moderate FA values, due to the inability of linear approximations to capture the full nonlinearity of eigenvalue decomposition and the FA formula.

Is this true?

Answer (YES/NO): NO